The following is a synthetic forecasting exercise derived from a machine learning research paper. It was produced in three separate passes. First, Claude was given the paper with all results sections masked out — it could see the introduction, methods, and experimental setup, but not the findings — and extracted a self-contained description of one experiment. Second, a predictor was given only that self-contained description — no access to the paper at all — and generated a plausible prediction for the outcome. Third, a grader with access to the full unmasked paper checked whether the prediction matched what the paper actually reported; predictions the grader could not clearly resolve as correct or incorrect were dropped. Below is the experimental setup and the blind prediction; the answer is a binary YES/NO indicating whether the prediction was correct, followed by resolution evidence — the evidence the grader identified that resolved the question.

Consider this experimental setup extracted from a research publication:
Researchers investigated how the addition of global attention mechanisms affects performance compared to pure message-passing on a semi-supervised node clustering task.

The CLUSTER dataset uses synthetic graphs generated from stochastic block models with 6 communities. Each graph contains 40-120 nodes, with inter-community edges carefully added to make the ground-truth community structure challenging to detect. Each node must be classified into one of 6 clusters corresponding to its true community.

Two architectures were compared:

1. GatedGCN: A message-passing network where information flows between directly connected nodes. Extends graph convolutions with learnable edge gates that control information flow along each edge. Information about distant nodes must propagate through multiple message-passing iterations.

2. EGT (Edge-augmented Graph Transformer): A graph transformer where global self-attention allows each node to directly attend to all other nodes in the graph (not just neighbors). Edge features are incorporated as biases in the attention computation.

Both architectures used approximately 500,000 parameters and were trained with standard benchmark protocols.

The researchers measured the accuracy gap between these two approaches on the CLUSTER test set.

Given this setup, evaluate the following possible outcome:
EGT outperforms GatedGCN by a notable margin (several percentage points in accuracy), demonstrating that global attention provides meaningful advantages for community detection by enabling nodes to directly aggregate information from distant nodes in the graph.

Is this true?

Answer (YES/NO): YES